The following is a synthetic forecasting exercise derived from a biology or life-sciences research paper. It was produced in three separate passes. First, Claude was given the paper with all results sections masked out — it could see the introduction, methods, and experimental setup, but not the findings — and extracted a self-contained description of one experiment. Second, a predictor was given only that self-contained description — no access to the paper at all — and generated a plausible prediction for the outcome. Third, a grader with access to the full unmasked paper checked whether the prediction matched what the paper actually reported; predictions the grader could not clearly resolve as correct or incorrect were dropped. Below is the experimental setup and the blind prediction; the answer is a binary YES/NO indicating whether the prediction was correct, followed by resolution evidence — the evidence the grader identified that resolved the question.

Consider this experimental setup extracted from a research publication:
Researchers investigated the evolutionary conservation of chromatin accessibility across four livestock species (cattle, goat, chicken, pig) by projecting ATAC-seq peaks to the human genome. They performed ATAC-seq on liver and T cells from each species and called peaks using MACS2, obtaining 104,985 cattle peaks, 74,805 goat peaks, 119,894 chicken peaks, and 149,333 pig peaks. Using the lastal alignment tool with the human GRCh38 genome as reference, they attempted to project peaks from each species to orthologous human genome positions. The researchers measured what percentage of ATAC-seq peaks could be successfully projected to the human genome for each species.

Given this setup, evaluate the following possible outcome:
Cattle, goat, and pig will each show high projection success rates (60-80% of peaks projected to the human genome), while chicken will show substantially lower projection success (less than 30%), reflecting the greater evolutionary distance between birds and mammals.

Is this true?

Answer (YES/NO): YES